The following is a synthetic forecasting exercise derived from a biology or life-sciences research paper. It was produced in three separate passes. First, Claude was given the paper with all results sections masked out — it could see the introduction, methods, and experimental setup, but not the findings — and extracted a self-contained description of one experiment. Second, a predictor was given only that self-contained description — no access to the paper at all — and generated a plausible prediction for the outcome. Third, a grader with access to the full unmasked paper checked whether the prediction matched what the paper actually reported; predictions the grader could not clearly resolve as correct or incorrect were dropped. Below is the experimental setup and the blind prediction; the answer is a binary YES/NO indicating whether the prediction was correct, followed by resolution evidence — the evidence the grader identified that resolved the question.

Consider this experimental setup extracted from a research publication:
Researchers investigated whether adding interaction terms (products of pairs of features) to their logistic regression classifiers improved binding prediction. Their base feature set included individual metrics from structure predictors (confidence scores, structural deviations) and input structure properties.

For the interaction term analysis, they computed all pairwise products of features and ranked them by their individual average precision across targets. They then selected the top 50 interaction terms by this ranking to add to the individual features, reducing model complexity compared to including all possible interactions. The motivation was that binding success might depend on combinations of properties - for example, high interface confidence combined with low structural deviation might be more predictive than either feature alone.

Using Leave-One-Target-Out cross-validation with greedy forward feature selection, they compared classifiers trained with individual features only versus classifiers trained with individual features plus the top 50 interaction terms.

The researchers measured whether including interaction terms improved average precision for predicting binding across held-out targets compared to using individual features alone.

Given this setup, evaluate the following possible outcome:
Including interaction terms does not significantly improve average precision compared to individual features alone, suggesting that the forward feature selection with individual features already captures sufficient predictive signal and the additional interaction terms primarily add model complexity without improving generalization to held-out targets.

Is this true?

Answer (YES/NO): YES